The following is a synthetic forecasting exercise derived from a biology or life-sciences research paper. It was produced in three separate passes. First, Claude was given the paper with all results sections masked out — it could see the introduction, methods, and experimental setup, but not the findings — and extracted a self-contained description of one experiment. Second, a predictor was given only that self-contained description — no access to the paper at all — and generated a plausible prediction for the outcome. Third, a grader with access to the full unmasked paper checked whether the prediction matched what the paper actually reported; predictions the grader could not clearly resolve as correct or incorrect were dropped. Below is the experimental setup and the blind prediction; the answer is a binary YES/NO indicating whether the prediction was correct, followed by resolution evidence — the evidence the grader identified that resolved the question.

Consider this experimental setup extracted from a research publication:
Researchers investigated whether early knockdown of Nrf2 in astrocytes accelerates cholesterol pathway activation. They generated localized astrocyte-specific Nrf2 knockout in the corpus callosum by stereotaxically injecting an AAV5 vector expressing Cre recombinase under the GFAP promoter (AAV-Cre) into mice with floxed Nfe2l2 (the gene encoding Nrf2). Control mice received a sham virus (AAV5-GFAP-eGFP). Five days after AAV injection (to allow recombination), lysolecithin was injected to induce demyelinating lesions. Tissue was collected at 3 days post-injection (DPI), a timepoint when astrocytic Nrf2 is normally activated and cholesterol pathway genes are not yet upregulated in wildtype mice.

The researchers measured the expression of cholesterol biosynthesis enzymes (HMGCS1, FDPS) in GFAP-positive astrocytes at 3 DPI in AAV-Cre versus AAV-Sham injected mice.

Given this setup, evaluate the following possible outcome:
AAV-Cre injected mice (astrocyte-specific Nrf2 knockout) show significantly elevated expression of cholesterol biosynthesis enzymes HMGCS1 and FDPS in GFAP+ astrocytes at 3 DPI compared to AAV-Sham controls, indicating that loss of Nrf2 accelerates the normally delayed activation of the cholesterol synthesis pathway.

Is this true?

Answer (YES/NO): YES